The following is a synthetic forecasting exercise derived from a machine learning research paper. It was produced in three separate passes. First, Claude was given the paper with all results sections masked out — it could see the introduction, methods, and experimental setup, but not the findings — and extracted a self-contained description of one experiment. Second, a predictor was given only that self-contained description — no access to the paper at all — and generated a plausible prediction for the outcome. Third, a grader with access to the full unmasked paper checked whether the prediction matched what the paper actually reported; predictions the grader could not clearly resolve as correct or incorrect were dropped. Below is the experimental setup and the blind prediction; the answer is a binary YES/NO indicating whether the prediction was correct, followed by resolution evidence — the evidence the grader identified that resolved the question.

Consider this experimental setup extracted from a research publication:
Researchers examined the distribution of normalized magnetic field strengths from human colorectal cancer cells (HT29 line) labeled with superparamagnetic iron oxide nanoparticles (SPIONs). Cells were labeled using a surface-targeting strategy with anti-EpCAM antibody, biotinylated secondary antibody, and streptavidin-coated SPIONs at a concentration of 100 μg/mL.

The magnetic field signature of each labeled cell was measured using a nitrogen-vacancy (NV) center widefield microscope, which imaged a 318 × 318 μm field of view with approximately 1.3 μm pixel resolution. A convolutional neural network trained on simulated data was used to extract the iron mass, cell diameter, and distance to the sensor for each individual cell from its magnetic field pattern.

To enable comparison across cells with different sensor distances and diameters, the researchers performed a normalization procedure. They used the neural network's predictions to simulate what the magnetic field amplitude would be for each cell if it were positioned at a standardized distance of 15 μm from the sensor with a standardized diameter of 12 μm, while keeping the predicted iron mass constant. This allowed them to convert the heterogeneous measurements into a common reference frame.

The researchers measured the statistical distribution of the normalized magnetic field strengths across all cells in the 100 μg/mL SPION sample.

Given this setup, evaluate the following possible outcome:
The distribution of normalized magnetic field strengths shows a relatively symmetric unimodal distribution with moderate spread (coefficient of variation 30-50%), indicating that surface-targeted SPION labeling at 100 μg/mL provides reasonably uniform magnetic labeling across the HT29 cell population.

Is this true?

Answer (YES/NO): NO